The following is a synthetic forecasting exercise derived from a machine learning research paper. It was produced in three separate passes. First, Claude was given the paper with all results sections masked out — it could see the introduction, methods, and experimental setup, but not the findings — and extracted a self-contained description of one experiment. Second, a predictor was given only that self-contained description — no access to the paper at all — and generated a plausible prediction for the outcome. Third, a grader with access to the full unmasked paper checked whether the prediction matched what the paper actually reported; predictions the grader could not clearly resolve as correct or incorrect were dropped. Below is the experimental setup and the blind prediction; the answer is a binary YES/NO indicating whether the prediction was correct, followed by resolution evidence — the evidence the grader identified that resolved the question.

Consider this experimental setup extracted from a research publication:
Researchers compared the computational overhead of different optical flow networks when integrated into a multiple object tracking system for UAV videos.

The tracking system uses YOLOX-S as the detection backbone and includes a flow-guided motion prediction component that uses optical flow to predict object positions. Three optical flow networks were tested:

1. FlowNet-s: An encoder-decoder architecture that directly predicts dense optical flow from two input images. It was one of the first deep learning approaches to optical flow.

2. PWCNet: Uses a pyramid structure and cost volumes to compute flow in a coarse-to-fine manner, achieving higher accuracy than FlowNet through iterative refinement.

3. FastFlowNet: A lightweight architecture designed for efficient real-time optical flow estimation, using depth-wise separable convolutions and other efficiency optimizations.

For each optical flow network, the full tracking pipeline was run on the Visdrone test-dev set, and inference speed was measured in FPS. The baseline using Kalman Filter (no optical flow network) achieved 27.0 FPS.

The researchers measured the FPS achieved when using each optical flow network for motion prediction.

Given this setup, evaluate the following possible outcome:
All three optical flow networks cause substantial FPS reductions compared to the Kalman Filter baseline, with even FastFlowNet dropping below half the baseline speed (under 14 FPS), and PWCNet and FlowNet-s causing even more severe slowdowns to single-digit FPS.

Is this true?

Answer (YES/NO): NO